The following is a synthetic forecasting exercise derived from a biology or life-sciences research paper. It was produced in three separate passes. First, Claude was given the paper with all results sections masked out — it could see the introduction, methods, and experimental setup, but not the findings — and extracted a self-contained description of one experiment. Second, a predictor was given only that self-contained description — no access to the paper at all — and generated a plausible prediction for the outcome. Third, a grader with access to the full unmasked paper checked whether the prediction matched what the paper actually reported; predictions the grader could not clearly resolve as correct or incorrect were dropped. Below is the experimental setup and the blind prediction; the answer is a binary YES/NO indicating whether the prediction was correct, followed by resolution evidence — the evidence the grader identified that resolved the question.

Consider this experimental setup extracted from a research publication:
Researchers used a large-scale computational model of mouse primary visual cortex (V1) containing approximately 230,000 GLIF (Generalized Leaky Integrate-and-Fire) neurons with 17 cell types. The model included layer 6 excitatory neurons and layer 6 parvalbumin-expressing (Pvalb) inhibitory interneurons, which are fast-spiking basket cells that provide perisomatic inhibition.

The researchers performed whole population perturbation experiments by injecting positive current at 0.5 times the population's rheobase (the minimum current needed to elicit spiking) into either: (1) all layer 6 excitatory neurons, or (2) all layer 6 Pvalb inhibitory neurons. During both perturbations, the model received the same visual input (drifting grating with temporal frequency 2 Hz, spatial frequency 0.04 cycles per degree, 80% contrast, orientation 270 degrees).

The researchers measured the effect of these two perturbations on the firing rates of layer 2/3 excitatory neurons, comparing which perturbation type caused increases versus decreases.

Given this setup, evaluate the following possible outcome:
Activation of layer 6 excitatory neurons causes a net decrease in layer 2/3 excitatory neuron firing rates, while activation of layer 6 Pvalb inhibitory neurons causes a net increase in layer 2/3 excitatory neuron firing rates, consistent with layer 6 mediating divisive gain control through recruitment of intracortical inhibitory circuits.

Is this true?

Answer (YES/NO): NO